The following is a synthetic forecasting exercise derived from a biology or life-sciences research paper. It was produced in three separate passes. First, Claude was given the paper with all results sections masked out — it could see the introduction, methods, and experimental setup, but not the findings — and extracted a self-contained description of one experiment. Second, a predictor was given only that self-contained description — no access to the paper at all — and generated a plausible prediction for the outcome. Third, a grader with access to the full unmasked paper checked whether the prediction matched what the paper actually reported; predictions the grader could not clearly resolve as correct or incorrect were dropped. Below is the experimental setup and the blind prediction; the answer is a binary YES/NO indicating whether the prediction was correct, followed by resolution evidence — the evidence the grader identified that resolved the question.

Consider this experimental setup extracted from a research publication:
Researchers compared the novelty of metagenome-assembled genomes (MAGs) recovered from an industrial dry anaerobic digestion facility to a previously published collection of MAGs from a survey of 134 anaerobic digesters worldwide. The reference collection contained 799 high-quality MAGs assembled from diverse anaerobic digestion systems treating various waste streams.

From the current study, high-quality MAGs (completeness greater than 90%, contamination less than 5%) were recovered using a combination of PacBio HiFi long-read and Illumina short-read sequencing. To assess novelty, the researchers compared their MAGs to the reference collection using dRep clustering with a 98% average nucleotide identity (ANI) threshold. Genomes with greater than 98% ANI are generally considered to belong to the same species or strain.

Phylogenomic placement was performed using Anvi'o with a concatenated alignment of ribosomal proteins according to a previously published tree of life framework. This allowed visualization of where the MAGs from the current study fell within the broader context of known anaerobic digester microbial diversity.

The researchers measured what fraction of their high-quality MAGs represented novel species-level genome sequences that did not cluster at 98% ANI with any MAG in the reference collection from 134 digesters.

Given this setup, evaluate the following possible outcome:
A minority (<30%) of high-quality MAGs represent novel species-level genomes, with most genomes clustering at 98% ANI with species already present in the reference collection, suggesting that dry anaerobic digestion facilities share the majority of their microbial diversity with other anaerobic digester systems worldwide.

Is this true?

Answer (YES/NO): NO